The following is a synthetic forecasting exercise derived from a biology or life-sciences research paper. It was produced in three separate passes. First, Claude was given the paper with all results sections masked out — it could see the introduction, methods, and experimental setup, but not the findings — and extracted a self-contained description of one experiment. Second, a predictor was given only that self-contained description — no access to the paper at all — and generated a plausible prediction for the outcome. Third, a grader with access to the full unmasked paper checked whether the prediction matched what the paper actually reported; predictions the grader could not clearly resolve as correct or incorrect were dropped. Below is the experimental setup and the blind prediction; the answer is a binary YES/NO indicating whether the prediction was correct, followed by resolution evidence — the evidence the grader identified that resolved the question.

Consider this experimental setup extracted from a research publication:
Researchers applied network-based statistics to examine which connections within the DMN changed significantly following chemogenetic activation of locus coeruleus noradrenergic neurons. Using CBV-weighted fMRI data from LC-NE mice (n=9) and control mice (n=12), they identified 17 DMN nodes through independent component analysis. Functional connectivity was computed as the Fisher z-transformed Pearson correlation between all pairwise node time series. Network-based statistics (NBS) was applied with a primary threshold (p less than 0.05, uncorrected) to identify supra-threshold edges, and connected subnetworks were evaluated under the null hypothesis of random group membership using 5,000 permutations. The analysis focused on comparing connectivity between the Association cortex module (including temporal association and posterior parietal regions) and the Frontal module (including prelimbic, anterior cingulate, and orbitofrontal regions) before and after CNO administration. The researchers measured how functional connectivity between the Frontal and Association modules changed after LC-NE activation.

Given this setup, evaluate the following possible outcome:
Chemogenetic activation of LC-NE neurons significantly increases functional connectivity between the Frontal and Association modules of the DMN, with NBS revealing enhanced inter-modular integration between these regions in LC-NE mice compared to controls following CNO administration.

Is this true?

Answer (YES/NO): YES